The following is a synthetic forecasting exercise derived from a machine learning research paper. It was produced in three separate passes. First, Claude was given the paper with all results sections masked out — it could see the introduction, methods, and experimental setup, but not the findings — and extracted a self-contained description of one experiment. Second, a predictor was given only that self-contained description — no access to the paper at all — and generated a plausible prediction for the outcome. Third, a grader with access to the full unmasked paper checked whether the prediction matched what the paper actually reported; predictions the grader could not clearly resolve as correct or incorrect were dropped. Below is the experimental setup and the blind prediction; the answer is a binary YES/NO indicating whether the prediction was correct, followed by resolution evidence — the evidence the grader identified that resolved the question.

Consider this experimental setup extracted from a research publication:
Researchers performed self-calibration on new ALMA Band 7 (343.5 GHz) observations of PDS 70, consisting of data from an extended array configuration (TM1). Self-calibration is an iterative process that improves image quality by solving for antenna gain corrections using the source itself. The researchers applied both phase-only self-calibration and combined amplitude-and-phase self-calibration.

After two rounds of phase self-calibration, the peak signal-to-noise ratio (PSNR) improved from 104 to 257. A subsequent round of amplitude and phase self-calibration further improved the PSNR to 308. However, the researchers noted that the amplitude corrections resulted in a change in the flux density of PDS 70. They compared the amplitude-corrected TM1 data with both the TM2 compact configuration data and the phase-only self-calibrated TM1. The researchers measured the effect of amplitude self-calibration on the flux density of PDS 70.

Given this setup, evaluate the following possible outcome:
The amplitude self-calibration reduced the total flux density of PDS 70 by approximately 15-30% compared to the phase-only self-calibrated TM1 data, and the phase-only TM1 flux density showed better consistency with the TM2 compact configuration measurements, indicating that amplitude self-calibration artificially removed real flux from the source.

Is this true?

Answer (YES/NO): YES